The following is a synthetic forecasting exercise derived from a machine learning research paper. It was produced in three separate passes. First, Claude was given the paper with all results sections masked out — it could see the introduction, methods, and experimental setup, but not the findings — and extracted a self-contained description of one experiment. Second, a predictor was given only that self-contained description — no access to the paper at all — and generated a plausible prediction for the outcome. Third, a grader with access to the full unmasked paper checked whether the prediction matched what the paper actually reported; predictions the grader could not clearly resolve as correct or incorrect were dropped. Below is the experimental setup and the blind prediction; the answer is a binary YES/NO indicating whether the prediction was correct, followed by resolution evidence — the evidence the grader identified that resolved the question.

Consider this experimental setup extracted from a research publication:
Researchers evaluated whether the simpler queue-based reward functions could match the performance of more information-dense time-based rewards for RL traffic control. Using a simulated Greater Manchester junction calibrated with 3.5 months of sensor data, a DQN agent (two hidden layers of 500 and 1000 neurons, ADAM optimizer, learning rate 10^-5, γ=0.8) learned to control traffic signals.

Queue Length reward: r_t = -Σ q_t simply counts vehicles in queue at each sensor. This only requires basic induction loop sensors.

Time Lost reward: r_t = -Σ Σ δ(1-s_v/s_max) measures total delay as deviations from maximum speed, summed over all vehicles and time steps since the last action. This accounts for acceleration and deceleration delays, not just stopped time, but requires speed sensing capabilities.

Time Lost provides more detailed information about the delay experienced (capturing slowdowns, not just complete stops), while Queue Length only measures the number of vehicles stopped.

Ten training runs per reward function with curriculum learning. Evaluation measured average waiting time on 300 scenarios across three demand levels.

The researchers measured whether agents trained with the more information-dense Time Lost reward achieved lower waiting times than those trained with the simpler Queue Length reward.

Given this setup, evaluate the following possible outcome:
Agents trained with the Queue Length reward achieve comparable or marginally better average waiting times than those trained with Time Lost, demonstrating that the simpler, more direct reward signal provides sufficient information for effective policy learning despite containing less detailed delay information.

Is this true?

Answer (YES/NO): NO